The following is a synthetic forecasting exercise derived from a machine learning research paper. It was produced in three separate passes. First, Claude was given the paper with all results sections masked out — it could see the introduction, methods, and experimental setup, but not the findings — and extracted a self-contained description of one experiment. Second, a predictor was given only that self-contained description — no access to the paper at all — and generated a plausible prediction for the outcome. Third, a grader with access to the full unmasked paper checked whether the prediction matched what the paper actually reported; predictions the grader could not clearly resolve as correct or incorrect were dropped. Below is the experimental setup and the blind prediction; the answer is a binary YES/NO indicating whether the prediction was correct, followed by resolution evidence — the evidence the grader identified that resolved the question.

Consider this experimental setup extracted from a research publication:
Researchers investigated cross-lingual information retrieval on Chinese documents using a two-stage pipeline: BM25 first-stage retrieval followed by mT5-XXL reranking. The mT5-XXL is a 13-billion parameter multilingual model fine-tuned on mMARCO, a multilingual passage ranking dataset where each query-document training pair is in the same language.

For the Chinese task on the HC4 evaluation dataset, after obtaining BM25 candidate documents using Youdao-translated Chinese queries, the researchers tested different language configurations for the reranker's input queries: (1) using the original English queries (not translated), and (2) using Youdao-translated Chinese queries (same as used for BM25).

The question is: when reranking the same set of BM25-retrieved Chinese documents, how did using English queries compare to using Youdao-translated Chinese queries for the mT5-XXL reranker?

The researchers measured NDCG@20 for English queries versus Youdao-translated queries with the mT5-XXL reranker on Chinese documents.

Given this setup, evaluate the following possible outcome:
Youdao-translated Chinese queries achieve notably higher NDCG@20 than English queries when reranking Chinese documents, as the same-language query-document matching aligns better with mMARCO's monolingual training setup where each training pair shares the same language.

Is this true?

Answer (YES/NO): NO